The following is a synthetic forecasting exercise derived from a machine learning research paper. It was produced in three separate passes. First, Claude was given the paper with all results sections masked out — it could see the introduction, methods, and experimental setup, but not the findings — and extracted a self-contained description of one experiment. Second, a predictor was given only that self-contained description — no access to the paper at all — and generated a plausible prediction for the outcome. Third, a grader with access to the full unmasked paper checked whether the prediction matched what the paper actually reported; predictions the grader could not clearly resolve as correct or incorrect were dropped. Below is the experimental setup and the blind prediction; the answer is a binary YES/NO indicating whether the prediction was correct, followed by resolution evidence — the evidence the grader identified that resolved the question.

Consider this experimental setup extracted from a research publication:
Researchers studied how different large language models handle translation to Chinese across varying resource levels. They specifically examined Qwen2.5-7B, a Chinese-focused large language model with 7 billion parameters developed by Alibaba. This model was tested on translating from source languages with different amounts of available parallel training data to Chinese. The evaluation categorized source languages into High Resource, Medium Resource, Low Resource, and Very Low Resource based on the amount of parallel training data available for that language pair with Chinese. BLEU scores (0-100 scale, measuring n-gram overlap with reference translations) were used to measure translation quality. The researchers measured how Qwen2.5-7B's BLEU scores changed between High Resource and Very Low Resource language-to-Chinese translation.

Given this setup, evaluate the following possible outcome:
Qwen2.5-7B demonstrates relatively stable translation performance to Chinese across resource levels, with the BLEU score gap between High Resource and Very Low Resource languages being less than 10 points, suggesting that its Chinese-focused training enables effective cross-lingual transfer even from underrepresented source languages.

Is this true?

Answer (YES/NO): NO